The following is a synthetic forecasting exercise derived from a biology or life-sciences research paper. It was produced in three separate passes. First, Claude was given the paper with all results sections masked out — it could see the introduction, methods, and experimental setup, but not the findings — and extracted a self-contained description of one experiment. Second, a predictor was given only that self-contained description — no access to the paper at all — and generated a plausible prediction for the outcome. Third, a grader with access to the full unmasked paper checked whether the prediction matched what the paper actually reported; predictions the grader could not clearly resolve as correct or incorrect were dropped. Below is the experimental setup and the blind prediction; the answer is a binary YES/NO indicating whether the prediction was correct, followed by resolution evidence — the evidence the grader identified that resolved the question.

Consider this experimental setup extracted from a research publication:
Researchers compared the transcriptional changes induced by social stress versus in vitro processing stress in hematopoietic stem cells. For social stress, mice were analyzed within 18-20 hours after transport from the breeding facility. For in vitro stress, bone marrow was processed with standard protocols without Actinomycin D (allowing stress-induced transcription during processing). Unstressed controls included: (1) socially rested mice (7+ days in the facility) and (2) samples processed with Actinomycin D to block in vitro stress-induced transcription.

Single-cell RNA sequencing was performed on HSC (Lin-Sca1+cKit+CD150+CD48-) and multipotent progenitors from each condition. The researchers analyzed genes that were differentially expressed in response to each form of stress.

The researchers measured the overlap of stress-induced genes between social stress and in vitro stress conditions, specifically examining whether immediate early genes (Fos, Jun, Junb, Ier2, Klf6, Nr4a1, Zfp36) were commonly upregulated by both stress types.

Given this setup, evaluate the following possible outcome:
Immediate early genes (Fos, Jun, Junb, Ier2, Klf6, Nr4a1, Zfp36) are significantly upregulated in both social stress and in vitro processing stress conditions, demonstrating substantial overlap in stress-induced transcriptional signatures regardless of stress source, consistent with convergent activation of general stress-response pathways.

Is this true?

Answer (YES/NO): NO